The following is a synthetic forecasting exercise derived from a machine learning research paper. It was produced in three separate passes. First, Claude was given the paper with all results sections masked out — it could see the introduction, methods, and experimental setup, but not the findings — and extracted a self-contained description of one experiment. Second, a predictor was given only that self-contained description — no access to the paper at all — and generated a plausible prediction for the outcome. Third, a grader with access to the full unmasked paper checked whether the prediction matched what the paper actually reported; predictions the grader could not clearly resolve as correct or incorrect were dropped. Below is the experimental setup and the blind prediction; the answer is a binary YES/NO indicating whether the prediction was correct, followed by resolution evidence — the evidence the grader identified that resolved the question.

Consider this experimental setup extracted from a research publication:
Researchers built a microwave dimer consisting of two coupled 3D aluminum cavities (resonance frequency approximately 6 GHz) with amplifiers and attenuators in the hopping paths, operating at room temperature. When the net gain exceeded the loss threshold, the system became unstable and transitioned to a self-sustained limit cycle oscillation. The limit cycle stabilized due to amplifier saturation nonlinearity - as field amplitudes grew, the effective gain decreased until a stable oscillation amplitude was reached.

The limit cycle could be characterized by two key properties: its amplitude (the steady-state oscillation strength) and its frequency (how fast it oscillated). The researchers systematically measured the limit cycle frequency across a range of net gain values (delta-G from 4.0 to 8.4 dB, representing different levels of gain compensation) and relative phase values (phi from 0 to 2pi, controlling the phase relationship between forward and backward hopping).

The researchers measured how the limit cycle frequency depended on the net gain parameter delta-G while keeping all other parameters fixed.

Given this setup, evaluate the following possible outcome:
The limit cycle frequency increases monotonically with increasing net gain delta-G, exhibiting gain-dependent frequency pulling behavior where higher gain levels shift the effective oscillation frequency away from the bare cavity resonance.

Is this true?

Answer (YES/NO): NO